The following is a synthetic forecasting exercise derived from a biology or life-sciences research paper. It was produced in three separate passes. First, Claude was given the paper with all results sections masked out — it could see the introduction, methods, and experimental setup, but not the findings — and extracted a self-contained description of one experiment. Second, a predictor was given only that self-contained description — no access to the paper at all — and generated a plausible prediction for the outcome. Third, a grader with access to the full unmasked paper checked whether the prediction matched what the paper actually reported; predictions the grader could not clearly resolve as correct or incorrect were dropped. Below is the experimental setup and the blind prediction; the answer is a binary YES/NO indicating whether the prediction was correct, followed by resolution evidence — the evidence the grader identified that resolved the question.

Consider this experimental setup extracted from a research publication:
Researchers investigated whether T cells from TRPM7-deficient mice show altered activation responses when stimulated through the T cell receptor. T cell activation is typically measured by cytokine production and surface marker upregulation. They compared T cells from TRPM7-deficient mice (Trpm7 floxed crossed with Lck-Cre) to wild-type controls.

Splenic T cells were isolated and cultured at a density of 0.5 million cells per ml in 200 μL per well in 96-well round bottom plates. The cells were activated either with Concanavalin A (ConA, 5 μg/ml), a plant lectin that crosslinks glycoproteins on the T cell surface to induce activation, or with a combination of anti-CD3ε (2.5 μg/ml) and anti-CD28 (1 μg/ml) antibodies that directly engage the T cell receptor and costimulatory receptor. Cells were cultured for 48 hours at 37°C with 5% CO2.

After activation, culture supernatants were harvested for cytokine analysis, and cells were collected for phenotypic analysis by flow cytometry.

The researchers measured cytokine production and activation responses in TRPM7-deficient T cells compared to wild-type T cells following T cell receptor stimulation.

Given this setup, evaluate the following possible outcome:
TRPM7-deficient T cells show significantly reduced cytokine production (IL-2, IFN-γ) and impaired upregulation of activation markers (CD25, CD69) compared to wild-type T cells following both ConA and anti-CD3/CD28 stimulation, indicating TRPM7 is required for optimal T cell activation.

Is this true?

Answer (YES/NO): NO